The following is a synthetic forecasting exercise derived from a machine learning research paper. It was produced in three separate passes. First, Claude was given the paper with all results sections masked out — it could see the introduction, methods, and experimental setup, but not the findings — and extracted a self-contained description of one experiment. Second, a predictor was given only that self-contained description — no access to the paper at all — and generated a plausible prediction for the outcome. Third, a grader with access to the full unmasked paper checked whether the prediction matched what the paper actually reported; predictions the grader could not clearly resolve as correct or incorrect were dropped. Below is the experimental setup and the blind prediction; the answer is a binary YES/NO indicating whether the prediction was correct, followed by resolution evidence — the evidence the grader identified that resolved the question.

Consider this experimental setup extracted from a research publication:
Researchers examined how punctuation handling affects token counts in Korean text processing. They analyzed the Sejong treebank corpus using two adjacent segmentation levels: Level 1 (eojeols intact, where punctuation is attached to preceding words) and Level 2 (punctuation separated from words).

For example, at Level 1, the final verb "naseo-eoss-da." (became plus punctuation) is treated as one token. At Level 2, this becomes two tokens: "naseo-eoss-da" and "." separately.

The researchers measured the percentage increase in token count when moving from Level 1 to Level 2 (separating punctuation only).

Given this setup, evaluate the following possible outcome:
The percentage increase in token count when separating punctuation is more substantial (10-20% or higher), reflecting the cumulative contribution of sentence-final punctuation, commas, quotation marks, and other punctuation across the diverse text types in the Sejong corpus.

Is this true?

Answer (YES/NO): YES